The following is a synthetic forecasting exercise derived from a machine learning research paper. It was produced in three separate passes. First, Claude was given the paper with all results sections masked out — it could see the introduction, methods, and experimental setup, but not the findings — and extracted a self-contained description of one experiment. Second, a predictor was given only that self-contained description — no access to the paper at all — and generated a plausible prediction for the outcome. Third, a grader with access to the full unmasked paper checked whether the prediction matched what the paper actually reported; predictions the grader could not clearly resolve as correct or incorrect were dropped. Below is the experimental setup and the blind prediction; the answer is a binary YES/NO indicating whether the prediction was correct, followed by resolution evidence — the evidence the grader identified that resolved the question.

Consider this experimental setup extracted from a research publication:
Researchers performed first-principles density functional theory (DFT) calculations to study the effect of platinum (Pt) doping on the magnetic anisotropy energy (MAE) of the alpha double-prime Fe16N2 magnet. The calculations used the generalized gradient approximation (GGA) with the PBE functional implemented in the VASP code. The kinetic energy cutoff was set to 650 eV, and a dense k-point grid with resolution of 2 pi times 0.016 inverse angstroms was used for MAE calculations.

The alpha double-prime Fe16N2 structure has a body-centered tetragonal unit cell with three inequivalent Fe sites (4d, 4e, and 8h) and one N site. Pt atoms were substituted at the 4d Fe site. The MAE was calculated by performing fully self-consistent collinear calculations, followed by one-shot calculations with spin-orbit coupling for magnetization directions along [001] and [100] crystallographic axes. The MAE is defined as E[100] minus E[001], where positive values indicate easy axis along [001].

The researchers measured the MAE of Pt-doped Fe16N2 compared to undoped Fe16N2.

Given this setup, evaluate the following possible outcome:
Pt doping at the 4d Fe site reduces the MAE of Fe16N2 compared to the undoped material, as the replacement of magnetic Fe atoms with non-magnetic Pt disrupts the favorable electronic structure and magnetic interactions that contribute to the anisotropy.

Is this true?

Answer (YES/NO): NO